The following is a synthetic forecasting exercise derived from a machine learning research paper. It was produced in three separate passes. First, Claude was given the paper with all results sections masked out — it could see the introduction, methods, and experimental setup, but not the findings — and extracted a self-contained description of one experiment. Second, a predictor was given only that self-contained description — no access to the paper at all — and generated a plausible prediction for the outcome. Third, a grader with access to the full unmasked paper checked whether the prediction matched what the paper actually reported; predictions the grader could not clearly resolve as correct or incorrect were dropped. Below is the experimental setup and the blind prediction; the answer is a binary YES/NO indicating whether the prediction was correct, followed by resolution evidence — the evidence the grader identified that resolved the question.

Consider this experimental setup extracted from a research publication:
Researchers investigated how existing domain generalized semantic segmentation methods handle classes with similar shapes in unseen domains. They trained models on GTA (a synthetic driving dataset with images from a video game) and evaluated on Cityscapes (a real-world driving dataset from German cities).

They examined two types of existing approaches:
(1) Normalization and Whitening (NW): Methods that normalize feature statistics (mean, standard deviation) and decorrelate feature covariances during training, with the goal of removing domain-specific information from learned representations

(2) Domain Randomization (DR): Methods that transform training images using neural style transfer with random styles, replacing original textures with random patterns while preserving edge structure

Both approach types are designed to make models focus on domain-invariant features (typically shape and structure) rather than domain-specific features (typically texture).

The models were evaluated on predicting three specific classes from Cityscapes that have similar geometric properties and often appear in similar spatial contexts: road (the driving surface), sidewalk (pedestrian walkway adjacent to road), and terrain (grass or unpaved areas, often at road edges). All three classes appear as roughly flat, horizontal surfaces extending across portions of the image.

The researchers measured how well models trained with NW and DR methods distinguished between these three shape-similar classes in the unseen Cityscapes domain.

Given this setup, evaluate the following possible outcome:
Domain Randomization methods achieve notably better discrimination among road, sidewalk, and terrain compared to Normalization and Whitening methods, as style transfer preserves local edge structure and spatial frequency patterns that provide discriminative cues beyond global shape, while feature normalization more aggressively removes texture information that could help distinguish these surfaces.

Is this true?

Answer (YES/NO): NO